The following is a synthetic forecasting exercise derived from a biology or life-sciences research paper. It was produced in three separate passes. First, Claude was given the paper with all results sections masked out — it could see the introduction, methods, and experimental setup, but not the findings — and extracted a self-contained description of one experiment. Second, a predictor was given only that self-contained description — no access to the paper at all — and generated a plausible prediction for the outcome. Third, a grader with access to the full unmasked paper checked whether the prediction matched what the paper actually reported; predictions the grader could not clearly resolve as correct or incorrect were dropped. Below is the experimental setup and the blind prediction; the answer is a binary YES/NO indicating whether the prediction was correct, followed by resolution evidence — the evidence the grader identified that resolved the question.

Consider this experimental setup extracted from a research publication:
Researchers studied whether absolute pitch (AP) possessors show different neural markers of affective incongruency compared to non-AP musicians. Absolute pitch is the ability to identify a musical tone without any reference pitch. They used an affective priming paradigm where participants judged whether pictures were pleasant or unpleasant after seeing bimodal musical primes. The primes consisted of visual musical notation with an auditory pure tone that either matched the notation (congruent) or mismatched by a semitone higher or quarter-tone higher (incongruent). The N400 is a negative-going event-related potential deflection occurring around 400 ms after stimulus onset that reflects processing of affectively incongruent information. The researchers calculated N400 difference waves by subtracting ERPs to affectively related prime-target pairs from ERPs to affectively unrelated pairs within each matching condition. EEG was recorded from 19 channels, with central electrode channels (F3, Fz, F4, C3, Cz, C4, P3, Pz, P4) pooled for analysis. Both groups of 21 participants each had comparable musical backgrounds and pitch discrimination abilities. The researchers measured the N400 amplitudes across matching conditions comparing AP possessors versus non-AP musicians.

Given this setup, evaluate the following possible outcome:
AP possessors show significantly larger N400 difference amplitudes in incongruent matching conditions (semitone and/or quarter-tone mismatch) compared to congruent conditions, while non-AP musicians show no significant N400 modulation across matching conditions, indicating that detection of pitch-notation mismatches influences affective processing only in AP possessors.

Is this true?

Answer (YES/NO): YES